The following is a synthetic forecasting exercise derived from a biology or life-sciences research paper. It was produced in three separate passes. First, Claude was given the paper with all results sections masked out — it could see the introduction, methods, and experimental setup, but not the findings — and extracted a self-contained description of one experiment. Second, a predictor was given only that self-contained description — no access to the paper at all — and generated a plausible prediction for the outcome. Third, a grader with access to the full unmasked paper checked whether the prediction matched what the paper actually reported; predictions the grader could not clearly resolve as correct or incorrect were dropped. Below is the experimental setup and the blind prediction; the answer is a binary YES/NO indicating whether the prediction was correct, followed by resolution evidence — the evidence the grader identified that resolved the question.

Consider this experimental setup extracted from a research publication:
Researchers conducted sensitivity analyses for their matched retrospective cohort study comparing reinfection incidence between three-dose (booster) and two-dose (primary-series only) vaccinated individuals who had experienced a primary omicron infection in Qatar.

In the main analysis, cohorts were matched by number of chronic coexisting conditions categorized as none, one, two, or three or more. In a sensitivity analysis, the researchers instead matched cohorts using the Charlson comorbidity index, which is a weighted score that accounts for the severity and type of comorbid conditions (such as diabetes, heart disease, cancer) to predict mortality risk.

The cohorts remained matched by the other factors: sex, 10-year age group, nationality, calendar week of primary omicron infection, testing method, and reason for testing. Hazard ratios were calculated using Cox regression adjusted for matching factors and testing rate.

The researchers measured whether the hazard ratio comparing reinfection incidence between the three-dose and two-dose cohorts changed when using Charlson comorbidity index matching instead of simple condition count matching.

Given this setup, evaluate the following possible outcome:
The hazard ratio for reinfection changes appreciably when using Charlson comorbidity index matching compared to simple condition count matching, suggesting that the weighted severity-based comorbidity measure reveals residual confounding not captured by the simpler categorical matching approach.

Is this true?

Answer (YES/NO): NO